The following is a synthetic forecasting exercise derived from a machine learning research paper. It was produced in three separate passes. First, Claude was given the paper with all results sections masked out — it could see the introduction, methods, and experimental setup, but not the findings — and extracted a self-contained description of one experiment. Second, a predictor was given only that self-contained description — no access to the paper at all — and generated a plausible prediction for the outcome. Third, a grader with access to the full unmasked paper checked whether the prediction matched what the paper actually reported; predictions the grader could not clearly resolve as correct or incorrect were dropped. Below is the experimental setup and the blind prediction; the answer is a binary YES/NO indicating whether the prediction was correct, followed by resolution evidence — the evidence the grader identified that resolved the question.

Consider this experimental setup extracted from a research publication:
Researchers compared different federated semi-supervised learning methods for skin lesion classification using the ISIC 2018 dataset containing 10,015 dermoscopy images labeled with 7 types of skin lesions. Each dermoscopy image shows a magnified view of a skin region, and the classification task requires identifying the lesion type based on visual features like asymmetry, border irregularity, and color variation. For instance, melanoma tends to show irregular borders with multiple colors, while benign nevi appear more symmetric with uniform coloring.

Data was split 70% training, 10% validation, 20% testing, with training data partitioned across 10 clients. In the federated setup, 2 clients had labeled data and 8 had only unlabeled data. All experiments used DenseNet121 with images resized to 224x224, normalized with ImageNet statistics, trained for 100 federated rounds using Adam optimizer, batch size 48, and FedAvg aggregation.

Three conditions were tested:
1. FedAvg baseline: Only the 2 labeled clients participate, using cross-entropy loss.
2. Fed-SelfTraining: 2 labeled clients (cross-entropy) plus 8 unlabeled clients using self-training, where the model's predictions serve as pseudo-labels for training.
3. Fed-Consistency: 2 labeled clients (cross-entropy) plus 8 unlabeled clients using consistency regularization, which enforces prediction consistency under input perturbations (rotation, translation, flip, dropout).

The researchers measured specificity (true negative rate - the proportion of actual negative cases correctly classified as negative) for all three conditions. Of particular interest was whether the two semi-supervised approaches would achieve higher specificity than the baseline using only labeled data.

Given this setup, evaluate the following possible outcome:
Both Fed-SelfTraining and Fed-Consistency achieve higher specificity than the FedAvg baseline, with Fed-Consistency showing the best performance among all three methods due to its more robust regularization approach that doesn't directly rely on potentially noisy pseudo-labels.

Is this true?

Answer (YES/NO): NO